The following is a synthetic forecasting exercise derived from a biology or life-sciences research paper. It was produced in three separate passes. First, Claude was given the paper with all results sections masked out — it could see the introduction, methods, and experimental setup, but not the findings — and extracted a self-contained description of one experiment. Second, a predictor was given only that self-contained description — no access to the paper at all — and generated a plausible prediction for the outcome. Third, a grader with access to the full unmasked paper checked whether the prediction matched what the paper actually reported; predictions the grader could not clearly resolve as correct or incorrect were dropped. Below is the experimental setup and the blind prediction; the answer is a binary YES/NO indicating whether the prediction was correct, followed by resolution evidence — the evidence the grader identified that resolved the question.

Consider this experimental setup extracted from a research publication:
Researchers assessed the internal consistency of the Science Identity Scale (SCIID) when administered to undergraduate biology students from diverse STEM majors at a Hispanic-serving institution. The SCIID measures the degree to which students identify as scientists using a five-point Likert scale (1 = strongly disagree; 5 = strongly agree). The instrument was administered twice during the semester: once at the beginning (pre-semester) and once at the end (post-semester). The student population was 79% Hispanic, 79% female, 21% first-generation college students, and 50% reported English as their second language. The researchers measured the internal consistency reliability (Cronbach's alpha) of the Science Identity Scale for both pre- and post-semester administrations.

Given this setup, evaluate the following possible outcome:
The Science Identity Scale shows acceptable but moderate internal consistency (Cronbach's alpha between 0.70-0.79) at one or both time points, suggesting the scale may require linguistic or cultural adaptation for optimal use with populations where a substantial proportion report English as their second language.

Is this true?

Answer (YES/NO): NO